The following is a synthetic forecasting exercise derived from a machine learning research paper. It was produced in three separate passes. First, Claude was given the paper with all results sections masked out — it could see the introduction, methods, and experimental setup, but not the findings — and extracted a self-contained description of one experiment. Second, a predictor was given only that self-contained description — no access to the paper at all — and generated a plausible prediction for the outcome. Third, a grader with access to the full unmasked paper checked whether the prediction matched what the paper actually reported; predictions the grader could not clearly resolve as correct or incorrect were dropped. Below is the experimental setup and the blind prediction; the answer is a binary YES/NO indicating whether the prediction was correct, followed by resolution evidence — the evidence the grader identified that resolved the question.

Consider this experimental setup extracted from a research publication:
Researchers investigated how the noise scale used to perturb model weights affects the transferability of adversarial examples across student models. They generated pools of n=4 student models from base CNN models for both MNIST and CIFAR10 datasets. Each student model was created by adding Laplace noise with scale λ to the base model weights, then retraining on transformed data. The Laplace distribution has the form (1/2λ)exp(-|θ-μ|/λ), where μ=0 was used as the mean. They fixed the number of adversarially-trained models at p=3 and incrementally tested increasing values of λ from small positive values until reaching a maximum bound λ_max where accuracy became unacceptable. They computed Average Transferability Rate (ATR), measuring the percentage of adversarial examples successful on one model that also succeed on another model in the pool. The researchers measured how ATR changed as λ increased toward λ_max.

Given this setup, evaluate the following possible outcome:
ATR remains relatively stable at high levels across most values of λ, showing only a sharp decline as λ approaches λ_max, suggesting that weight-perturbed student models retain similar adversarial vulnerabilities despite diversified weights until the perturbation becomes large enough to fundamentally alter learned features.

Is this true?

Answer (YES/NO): NO